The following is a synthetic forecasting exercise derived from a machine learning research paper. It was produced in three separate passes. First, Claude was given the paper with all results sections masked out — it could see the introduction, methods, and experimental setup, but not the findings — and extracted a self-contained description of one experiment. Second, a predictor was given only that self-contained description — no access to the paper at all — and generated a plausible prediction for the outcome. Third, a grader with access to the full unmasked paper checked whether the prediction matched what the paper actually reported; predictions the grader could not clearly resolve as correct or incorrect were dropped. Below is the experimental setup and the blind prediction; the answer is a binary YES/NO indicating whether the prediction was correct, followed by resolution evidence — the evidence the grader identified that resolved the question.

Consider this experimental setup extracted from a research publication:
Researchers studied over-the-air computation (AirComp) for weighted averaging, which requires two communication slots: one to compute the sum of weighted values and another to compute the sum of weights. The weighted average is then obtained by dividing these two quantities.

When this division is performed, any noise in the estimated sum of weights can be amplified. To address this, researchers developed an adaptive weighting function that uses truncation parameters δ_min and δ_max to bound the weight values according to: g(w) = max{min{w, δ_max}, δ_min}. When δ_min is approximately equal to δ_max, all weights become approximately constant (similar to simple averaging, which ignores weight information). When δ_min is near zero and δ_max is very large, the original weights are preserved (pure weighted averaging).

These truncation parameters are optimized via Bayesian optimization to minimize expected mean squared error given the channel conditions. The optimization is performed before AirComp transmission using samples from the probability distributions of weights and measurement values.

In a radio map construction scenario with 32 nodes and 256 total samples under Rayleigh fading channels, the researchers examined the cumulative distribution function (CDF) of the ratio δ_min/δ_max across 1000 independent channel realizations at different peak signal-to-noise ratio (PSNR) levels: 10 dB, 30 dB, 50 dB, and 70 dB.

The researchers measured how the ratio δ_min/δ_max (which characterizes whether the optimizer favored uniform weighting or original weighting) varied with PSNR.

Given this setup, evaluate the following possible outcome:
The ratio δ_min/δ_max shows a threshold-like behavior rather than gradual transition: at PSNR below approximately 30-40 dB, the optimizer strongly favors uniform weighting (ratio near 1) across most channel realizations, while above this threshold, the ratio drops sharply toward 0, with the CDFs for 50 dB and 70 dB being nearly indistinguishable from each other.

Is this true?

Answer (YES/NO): NO